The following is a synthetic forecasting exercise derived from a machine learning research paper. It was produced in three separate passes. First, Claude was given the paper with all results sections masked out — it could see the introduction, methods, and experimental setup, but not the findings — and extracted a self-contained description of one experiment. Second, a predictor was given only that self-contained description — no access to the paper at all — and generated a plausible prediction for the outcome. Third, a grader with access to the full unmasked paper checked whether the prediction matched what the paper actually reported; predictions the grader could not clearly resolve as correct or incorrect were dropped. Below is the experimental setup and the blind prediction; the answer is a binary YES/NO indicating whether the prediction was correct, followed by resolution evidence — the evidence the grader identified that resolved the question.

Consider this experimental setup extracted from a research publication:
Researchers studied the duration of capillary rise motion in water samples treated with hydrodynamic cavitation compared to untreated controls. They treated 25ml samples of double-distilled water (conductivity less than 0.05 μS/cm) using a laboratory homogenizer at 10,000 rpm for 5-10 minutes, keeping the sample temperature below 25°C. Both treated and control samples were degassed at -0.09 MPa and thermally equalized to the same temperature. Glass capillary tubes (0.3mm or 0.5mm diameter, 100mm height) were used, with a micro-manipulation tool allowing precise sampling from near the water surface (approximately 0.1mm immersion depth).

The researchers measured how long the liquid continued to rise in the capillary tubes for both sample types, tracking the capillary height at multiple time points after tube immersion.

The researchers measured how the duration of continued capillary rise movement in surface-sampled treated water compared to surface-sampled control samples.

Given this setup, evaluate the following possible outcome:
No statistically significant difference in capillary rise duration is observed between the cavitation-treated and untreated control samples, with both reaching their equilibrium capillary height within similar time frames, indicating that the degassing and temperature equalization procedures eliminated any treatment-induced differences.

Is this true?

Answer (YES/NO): NO